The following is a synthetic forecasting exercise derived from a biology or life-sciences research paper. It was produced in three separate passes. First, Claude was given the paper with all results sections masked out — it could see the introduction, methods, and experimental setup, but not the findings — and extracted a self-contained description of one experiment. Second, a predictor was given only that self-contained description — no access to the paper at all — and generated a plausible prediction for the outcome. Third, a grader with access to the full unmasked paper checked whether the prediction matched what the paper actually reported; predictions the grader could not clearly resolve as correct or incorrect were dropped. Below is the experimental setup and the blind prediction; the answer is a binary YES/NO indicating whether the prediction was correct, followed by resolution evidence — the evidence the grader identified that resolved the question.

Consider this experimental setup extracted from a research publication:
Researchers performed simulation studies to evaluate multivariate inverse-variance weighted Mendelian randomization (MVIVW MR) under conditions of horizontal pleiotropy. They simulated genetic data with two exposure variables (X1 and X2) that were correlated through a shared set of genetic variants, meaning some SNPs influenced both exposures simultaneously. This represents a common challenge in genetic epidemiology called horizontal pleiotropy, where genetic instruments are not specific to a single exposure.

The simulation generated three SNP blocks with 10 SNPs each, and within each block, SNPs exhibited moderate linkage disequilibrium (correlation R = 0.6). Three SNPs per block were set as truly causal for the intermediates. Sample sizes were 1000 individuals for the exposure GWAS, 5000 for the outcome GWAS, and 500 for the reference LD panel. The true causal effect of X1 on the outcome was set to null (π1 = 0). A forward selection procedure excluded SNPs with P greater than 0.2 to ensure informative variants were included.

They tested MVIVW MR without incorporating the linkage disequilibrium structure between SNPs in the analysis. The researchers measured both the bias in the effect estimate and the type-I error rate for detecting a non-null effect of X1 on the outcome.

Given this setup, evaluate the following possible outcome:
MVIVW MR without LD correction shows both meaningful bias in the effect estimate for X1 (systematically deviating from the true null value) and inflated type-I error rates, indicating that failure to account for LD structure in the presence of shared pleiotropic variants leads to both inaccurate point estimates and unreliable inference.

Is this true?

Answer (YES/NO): NO